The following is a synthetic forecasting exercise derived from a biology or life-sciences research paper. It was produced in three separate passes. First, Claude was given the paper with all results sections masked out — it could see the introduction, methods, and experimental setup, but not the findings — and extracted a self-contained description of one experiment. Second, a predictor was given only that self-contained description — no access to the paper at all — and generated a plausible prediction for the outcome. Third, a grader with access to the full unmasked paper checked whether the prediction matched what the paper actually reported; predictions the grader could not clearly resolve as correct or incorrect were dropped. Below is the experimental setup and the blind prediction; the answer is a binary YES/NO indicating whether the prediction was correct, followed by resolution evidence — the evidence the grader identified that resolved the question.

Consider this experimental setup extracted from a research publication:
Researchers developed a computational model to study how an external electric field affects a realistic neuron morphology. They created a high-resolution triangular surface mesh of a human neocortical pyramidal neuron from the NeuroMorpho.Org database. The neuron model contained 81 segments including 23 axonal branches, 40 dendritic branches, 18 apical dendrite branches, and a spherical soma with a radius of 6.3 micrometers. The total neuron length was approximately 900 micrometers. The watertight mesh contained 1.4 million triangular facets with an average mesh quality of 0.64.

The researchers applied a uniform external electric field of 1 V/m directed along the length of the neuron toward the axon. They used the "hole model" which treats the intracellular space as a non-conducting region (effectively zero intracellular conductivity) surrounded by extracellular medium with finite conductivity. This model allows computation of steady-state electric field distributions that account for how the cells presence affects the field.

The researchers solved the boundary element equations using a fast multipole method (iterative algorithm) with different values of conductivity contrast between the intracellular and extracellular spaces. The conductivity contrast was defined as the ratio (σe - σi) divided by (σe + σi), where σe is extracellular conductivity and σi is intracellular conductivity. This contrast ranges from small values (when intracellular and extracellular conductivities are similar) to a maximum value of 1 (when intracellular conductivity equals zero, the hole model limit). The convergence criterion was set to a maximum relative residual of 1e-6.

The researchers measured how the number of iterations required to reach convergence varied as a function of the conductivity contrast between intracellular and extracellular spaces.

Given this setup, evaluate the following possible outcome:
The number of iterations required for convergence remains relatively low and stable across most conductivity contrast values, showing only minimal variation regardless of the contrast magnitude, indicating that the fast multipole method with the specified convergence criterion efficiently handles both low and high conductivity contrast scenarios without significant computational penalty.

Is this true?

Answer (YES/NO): NO